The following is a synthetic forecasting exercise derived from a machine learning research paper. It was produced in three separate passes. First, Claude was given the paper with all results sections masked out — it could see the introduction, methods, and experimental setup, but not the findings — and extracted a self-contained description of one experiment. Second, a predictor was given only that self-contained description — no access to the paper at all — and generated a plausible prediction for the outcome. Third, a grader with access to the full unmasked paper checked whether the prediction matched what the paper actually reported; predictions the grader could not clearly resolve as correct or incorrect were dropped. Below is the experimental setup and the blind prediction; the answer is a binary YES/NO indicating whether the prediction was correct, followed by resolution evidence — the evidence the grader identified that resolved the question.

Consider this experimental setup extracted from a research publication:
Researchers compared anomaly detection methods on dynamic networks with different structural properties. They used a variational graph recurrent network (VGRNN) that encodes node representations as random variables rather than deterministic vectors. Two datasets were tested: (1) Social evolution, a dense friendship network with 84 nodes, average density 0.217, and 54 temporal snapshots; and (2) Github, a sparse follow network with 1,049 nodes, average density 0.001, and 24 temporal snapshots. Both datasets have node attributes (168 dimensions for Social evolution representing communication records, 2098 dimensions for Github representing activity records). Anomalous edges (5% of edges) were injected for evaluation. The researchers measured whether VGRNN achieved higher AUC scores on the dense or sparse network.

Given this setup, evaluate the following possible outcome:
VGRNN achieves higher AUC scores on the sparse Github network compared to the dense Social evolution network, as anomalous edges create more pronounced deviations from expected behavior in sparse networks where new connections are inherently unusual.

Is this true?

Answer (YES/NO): NO